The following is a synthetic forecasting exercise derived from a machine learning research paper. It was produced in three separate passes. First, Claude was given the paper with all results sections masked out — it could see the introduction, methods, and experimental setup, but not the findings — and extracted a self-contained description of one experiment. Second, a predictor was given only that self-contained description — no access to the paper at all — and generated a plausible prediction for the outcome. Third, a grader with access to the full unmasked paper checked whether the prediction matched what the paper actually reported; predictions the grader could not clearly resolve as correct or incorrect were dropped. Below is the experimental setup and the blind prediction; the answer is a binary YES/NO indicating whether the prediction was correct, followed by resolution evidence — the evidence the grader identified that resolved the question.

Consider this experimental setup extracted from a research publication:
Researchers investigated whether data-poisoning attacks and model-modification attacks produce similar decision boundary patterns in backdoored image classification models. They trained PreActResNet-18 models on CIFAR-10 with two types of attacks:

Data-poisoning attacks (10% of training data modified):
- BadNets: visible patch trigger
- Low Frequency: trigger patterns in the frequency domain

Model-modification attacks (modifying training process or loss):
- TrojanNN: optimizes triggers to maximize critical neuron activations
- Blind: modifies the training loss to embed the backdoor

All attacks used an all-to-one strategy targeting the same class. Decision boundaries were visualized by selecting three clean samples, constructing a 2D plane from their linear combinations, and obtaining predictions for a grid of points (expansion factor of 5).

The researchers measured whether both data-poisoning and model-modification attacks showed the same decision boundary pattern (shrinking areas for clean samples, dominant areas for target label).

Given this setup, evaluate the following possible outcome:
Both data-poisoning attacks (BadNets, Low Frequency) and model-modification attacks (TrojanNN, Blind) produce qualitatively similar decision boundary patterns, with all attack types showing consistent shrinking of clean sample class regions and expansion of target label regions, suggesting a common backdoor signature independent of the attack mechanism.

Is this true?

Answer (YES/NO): YES